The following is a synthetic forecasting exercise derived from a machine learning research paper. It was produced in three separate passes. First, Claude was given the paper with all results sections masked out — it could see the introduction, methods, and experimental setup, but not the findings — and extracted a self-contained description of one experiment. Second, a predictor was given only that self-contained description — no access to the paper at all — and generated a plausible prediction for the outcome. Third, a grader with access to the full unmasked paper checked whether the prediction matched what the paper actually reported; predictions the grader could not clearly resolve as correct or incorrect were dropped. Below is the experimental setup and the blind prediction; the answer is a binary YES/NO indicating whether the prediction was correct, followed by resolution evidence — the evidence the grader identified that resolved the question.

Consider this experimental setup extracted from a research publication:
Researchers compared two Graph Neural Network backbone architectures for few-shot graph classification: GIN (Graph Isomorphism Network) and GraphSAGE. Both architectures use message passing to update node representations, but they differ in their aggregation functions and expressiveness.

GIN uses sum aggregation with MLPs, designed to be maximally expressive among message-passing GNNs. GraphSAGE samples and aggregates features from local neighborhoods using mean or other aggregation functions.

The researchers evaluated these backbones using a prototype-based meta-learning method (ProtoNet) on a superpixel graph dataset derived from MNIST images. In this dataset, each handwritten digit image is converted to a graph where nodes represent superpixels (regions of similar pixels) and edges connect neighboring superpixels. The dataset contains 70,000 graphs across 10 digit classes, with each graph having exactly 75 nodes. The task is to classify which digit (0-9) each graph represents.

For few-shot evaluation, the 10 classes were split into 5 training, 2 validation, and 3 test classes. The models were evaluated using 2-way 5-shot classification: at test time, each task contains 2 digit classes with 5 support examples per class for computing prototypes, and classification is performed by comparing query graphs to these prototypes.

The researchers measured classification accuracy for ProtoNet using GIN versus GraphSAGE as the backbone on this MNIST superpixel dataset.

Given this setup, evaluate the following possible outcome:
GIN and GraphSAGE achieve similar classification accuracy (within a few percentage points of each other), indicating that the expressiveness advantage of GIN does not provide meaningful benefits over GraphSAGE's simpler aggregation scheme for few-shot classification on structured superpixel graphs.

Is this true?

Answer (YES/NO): NO